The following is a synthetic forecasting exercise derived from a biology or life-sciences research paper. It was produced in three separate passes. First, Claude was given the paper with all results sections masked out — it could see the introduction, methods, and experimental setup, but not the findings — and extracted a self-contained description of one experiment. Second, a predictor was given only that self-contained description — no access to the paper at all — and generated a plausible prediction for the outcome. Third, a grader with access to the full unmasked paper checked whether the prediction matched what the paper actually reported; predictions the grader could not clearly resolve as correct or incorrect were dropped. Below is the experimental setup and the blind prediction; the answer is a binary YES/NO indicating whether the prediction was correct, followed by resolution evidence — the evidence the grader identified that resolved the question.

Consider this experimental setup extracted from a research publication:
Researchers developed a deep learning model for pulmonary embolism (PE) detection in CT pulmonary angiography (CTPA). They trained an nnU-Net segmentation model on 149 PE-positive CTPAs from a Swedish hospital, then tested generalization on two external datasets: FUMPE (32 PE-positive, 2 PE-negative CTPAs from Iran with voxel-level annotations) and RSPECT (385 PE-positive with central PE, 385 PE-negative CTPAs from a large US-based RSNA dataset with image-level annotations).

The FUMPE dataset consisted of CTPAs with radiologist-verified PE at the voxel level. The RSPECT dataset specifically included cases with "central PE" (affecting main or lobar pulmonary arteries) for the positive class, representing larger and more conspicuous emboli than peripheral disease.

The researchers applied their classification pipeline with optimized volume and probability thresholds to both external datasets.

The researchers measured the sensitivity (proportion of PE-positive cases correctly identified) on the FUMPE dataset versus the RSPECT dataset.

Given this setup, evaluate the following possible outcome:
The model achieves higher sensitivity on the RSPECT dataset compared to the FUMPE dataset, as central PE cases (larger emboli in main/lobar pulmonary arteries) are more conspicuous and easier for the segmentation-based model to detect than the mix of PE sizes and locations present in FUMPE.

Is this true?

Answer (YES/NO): NO